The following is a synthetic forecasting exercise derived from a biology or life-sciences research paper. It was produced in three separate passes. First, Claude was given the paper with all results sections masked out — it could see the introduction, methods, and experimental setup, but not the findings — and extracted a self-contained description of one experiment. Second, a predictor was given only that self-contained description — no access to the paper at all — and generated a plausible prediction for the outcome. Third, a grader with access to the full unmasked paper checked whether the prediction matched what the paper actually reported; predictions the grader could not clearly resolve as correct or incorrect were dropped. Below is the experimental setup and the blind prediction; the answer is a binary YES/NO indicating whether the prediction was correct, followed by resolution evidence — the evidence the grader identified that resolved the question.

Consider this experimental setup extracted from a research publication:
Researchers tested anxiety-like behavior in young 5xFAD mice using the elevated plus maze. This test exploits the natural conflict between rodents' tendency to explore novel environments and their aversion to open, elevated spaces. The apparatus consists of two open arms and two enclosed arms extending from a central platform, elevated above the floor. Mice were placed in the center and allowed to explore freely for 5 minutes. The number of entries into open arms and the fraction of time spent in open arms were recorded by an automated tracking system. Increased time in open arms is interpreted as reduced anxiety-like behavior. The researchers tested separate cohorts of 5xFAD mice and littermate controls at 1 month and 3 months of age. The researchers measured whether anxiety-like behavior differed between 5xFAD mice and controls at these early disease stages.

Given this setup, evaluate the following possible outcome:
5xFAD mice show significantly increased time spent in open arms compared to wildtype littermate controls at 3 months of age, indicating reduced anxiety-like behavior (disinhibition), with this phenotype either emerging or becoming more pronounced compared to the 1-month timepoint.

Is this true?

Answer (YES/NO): NO